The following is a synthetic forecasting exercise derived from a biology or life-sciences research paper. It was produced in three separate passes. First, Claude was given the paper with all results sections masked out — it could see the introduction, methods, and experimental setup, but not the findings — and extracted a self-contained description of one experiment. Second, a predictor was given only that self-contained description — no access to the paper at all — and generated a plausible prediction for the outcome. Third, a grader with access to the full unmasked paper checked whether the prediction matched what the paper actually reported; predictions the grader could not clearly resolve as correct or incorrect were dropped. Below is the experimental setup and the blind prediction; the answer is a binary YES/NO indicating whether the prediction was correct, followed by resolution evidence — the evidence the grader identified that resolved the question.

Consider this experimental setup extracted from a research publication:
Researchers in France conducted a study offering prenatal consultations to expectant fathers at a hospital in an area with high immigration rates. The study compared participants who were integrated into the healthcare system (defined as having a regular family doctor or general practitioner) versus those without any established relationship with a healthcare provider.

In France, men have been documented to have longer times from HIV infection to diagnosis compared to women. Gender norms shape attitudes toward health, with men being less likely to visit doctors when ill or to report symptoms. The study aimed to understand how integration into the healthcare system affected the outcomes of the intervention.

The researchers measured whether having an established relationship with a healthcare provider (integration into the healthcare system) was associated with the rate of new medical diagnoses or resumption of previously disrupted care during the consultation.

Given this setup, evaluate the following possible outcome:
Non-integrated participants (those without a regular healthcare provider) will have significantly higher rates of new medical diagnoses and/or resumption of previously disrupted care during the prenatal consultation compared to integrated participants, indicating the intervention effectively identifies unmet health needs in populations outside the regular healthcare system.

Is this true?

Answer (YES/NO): YES